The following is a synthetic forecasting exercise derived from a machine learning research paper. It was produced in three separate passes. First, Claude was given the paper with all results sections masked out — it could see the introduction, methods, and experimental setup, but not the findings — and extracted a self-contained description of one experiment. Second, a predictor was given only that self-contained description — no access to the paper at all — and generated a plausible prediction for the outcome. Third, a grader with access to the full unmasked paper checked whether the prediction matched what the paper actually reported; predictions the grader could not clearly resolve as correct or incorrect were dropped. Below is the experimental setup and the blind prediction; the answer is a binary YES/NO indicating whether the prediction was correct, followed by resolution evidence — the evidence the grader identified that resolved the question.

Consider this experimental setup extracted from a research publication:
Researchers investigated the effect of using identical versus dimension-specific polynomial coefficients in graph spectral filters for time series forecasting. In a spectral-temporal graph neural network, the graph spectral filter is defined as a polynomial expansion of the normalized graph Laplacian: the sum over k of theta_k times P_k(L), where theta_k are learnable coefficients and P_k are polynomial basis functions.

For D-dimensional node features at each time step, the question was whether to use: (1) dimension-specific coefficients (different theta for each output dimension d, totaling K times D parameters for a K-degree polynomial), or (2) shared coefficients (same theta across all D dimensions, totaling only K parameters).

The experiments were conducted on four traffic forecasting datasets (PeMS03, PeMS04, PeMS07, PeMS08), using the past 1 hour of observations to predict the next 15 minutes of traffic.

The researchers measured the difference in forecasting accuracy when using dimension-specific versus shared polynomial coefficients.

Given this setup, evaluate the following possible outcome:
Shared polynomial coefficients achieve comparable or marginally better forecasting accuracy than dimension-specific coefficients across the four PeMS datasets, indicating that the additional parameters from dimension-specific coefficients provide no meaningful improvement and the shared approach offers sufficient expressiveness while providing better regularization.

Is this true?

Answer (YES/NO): NO